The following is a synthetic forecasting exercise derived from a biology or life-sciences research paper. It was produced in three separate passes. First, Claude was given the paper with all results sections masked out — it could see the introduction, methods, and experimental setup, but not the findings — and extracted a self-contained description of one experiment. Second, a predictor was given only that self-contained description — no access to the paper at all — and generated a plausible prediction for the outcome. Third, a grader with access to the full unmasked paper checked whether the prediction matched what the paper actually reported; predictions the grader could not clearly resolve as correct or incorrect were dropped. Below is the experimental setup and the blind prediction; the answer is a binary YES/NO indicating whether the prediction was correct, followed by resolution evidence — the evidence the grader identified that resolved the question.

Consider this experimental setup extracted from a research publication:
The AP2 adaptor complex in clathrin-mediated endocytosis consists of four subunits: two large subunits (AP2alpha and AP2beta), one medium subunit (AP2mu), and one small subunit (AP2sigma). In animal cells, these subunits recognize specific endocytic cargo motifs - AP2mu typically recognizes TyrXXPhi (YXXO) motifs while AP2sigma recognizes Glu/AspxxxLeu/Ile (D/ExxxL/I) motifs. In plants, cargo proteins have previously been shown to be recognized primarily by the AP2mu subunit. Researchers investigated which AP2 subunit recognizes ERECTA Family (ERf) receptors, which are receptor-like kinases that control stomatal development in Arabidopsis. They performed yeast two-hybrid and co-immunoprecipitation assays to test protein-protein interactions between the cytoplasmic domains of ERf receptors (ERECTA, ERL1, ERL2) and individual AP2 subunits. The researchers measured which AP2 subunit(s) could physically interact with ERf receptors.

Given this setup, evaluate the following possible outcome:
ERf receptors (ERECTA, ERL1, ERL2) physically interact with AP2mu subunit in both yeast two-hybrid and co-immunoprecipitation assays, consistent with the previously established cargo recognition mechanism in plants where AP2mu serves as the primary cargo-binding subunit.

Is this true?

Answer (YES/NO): NO